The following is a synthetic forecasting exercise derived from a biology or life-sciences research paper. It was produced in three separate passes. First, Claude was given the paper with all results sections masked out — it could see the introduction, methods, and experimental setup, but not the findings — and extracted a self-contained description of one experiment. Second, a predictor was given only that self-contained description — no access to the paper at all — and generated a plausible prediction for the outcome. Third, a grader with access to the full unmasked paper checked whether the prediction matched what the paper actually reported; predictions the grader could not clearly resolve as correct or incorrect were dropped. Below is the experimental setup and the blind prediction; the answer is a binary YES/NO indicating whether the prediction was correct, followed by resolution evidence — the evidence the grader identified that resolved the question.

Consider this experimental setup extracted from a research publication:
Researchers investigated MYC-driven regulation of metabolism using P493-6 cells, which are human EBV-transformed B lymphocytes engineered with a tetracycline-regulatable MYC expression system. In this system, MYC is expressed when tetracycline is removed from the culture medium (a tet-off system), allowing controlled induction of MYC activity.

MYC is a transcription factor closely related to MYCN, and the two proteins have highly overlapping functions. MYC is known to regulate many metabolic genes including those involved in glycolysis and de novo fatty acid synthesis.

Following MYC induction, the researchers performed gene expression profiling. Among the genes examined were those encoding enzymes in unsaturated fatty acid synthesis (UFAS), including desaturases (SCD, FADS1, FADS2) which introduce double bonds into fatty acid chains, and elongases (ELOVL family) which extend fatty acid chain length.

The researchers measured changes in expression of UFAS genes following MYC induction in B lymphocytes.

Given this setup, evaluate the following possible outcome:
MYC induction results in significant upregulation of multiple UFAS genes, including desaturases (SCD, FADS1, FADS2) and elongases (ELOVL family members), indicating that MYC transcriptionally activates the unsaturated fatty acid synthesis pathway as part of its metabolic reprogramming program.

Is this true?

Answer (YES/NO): YES